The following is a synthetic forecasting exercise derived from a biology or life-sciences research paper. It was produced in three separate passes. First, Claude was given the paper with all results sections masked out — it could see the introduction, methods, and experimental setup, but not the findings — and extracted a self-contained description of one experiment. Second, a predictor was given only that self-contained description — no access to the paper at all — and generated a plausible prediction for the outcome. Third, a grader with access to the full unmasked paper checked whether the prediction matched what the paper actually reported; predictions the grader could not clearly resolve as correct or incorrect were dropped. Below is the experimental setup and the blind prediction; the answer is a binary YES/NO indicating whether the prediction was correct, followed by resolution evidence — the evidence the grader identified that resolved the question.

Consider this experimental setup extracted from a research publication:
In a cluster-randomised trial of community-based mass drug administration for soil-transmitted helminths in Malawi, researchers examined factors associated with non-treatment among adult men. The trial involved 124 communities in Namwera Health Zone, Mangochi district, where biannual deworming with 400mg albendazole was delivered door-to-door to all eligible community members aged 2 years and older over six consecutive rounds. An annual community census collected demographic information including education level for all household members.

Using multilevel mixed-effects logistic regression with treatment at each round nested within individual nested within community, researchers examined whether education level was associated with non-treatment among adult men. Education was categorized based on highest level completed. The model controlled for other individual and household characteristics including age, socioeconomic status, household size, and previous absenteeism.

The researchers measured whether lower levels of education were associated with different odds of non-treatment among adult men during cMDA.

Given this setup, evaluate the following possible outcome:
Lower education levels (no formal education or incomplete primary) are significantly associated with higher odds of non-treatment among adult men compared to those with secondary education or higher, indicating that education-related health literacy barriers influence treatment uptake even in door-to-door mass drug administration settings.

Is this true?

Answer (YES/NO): NO